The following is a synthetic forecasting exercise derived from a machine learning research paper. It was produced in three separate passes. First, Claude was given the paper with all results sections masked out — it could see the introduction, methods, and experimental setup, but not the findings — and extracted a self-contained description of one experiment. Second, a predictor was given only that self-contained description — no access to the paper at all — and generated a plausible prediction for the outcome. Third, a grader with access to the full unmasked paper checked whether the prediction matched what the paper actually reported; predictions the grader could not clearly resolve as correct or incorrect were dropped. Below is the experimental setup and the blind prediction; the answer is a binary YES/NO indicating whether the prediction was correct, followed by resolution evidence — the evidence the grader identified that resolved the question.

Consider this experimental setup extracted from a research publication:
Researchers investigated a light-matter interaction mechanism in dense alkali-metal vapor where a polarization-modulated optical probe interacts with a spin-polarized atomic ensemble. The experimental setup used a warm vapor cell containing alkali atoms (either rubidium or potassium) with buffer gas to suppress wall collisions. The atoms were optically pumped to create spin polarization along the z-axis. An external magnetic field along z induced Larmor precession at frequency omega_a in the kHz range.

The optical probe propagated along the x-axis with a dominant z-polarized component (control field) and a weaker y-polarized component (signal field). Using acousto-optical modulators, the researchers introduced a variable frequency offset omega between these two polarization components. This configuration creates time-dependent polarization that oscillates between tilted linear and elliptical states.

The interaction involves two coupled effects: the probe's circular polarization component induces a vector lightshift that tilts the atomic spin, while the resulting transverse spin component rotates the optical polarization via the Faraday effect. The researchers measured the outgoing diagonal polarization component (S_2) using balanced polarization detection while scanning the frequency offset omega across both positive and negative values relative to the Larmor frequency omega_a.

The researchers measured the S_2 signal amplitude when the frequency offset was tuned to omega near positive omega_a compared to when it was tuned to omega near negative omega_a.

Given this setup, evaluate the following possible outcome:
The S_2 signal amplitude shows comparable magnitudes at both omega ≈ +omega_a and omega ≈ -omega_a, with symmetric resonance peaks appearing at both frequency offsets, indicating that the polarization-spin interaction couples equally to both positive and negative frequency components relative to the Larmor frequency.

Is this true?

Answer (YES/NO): NO